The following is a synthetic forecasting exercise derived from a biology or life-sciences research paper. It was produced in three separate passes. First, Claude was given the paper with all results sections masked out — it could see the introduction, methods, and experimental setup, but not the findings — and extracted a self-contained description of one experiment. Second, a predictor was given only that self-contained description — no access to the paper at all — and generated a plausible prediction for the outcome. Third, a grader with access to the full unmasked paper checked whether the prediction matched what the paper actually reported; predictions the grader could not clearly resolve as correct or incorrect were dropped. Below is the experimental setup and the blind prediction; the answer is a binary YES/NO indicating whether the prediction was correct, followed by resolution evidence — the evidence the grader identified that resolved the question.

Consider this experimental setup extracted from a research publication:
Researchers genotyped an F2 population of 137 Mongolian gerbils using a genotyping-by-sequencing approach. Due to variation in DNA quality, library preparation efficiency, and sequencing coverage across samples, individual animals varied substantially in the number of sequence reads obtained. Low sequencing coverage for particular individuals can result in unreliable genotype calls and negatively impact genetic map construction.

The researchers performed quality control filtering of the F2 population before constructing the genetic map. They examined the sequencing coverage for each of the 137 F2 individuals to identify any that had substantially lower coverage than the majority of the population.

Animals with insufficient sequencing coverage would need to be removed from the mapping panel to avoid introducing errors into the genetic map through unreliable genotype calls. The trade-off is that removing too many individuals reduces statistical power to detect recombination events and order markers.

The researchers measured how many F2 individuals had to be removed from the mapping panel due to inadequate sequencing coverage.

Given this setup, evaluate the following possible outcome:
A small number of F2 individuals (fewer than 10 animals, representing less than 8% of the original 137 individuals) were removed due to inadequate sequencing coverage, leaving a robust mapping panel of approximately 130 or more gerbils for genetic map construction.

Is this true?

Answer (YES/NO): YES